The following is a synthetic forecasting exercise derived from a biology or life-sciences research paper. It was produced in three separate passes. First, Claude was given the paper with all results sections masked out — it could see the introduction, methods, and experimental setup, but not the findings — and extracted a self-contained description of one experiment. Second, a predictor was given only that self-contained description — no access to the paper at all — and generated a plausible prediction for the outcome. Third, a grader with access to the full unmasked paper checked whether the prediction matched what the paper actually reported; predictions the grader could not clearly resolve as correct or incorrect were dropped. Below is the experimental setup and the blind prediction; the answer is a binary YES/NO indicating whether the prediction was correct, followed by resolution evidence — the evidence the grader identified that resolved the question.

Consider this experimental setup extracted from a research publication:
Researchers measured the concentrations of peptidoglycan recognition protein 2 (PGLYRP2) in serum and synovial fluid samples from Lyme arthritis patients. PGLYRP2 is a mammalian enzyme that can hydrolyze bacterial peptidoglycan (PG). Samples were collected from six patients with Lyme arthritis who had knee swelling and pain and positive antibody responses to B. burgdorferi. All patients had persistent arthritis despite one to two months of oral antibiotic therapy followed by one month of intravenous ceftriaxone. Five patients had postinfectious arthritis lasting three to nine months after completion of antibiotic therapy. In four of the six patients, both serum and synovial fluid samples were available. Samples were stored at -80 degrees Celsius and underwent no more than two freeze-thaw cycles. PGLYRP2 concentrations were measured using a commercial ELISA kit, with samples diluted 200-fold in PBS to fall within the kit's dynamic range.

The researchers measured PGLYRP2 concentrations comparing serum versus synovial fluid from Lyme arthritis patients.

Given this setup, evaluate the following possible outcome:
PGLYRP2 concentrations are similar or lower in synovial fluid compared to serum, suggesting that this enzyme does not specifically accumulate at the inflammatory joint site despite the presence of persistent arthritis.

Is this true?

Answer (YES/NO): YES